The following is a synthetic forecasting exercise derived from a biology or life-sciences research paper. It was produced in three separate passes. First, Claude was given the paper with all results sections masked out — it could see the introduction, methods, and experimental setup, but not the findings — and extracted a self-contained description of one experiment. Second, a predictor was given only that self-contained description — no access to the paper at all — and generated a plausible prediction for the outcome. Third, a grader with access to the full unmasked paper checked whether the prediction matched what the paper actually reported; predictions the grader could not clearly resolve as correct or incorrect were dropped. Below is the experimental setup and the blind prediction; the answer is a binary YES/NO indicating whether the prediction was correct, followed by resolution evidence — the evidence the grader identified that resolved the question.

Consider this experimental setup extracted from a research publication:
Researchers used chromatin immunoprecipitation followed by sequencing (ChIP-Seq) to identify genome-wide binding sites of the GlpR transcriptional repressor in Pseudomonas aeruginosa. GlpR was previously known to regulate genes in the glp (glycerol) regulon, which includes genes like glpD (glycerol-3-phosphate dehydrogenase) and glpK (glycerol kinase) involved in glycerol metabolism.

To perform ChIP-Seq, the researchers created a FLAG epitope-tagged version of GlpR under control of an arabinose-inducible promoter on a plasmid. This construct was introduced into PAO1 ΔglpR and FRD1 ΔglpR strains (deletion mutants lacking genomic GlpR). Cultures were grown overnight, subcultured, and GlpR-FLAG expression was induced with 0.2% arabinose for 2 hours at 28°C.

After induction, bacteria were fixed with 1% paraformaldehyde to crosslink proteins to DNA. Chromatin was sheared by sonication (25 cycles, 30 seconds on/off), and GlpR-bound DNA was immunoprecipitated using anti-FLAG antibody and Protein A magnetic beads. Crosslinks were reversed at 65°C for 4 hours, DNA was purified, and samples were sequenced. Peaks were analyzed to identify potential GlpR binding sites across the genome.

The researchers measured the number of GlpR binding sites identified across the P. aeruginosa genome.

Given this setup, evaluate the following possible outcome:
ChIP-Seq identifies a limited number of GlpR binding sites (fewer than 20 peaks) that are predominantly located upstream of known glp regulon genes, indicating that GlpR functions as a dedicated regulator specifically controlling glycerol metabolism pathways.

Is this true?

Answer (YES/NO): NO